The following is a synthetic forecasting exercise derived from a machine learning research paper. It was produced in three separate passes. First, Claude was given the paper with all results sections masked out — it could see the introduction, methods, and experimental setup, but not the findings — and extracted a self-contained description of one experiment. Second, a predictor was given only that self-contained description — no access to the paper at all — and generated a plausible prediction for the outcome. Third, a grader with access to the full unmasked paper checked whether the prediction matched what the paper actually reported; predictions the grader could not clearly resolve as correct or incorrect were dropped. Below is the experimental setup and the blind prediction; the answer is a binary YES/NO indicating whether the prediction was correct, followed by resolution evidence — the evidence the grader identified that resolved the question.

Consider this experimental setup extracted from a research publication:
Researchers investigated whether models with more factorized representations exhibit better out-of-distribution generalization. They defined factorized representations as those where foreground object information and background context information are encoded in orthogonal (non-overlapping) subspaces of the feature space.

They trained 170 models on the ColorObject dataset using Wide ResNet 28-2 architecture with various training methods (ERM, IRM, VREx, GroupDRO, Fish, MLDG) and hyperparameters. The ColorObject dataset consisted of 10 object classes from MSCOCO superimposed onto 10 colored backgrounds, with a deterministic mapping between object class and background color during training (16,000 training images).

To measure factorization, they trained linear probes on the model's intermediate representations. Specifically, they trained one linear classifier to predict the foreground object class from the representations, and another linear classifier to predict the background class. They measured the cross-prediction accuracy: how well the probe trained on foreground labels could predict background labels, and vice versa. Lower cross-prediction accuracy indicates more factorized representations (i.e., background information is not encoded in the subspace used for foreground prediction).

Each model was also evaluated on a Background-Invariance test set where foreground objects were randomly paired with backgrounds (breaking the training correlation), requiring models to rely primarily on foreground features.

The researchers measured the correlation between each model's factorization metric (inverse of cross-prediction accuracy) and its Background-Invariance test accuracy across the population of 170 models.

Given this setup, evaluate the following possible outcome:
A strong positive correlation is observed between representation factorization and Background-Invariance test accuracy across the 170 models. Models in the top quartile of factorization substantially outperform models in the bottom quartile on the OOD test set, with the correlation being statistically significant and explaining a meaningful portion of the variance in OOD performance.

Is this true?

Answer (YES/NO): YES